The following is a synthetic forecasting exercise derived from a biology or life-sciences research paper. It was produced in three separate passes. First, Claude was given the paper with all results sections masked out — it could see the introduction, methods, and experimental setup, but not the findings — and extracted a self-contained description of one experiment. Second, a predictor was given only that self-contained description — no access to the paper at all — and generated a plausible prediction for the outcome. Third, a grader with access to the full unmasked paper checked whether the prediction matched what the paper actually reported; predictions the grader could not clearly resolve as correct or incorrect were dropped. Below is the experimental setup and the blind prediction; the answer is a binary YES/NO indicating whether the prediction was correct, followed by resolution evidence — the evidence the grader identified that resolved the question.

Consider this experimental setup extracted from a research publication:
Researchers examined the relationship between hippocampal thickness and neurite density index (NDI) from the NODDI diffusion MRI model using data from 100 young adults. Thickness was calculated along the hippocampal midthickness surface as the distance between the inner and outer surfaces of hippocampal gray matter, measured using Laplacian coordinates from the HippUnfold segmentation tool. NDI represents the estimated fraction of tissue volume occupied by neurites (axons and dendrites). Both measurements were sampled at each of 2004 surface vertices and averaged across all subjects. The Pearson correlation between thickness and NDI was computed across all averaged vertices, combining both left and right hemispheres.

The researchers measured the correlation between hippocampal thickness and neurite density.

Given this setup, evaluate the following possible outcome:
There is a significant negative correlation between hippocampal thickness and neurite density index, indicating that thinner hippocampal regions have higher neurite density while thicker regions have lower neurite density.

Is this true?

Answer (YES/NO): YES